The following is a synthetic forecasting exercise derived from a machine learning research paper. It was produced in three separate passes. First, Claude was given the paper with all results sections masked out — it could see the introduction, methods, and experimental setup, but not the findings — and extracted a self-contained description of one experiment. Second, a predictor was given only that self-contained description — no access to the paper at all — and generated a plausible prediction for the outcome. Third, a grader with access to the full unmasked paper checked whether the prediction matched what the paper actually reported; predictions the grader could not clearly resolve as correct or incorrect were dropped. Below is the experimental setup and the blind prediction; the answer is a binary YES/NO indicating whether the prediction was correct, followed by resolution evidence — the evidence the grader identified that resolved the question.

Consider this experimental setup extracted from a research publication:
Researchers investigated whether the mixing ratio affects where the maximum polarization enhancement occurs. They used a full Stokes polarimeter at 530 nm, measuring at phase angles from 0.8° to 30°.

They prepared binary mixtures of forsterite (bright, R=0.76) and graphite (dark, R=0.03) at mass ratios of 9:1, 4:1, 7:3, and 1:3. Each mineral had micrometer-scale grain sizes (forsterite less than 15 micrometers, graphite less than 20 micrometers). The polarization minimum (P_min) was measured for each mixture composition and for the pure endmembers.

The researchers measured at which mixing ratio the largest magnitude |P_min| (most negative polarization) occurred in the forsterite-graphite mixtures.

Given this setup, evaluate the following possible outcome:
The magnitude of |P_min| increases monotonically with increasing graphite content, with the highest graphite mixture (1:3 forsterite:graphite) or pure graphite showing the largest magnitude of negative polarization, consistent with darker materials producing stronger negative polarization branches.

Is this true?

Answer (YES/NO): NO